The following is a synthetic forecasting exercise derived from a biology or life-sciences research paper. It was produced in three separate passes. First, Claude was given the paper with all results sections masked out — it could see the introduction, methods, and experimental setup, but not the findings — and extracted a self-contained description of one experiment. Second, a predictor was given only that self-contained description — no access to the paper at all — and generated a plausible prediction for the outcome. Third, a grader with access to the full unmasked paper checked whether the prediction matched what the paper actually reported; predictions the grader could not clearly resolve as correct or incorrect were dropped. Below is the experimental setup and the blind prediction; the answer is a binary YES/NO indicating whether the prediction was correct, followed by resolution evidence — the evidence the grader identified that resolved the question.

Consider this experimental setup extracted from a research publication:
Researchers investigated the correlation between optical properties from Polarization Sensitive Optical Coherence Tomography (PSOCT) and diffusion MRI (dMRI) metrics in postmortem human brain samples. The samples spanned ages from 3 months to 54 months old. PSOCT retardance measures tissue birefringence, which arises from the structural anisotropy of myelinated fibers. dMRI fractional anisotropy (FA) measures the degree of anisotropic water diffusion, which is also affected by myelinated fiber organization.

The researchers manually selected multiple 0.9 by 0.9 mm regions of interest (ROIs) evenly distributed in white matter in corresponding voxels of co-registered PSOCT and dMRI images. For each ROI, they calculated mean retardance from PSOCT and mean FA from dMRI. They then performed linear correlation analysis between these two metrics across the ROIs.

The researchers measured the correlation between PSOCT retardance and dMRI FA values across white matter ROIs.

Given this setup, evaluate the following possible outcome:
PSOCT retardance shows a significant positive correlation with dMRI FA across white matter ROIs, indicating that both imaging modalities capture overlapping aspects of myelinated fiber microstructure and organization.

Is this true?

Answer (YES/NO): NO